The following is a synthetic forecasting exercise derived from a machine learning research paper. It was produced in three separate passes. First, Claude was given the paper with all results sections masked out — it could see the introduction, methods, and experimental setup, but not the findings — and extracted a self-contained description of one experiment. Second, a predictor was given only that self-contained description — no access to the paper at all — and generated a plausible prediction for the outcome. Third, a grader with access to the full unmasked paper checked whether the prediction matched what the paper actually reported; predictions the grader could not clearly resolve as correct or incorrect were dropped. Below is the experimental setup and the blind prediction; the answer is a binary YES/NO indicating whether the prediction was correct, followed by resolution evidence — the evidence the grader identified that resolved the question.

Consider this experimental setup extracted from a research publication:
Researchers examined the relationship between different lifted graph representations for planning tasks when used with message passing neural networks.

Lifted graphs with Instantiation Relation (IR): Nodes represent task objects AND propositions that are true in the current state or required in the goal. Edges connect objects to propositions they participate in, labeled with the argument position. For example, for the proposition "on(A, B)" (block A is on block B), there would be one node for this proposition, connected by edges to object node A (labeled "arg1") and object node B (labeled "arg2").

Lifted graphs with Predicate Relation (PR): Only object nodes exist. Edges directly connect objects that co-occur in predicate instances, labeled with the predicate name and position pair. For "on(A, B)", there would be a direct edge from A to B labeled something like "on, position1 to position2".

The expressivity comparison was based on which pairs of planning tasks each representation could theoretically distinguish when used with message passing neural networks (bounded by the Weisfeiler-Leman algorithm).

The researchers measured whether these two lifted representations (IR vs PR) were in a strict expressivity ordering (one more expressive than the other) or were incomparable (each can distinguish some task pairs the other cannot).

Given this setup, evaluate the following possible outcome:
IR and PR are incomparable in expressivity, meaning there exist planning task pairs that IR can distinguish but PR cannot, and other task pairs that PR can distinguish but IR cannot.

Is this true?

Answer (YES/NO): YES